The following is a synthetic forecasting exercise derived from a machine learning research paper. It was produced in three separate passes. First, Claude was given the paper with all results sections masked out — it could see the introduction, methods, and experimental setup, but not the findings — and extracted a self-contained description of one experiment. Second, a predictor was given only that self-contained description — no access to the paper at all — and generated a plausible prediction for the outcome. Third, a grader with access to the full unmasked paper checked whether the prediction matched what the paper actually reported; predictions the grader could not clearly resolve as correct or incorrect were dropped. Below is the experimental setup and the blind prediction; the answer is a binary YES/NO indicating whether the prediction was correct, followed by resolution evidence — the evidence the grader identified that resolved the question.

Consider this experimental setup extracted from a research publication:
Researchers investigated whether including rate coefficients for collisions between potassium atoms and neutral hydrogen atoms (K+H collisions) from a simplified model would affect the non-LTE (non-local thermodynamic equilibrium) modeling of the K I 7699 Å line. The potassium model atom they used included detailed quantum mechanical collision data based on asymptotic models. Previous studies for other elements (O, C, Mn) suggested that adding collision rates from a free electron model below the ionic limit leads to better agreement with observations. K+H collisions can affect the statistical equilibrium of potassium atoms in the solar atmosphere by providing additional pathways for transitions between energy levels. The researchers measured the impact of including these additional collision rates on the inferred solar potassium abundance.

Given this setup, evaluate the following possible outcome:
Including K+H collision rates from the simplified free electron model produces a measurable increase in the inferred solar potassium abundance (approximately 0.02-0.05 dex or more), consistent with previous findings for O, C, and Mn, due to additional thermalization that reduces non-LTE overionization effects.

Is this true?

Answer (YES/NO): YES